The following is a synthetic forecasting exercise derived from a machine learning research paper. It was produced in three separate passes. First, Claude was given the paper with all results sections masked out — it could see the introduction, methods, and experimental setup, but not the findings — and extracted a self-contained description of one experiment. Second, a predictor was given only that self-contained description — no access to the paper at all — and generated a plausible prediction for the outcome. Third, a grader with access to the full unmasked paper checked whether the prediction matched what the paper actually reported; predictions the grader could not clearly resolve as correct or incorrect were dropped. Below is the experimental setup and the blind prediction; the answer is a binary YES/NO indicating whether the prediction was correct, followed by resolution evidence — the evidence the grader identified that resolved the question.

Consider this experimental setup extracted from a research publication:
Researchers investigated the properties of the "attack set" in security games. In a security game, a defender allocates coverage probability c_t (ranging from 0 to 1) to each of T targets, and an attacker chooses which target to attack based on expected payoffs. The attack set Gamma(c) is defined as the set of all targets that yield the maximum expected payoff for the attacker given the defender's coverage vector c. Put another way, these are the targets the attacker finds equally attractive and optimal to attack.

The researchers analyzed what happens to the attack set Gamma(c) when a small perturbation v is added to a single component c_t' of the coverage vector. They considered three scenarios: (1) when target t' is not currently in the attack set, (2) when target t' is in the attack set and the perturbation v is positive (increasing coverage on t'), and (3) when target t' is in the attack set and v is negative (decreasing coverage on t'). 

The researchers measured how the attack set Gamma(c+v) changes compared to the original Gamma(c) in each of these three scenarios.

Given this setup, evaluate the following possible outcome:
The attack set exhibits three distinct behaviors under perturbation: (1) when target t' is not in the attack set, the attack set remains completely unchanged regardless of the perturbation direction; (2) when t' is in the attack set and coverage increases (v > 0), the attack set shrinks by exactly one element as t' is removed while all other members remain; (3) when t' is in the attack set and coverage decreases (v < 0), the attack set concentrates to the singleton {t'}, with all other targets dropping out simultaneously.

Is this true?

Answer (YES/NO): YES